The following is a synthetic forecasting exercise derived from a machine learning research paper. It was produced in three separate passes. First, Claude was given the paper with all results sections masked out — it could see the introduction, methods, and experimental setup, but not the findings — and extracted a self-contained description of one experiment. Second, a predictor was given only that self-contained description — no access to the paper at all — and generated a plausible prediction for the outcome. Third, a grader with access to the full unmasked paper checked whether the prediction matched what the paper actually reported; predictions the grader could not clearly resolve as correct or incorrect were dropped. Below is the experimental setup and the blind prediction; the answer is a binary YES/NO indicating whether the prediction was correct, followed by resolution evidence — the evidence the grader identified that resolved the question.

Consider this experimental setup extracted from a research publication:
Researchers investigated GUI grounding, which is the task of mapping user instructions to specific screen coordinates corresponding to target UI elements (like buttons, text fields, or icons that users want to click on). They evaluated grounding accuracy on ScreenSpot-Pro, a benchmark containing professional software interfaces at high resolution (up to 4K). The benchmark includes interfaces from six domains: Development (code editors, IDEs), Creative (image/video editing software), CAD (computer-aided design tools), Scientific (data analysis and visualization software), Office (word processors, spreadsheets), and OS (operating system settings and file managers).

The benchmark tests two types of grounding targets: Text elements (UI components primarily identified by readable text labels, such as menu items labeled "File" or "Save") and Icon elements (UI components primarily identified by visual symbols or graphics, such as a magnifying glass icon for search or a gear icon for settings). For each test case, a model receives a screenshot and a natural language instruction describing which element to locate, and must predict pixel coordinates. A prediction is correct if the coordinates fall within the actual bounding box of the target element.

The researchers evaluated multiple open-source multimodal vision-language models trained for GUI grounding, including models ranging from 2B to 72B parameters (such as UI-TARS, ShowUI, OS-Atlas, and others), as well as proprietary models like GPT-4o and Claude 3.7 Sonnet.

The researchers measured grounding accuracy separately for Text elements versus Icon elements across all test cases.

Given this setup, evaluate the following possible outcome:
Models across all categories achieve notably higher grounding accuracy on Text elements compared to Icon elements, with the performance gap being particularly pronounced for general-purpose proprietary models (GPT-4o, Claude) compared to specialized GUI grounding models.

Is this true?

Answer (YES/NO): NO